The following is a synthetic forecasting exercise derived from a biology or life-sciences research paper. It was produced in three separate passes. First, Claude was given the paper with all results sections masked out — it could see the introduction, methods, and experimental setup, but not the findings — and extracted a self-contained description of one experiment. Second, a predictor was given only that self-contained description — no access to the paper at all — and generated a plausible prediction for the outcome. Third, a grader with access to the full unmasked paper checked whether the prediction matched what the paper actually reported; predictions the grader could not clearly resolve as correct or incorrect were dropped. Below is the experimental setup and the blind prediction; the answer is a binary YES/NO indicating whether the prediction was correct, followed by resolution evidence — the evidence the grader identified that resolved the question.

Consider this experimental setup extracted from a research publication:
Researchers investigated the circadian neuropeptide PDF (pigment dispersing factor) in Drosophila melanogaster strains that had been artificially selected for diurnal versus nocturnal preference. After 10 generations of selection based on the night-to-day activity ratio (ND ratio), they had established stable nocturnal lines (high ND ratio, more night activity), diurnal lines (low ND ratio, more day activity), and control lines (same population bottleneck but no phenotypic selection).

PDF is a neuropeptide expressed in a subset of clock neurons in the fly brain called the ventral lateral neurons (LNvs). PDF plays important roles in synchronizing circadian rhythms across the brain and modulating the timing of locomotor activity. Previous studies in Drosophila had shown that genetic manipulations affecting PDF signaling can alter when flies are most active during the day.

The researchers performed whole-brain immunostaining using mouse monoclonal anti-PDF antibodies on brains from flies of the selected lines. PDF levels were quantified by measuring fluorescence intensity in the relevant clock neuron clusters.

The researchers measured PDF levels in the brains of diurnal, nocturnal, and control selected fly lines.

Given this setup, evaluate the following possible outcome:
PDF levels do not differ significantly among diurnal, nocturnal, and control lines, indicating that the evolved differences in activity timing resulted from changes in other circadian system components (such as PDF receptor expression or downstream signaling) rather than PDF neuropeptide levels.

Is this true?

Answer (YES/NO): NO